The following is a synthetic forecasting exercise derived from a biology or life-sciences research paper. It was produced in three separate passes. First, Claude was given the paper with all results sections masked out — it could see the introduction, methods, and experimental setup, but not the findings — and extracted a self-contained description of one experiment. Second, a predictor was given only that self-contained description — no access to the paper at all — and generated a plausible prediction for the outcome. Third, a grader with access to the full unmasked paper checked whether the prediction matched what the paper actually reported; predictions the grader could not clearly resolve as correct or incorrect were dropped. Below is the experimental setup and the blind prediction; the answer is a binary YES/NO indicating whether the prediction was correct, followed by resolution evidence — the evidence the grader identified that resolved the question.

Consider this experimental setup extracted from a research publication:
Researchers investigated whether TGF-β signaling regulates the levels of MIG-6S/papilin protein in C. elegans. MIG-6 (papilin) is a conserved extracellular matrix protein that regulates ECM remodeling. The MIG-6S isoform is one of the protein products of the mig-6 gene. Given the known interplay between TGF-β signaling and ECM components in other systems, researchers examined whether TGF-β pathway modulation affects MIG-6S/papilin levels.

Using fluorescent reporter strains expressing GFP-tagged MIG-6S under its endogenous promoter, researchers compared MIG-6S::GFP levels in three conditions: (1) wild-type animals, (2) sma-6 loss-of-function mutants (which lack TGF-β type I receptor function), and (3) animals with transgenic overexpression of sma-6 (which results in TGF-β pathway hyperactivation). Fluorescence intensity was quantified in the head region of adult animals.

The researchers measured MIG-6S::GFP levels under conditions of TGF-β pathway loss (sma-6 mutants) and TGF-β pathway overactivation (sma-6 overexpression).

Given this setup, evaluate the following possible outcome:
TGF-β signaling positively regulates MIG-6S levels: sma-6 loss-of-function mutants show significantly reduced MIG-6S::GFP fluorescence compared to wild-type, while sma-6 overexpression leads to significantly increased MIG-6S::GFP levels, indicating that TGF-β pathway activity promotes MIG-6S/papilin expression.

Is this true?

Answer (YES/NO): NO